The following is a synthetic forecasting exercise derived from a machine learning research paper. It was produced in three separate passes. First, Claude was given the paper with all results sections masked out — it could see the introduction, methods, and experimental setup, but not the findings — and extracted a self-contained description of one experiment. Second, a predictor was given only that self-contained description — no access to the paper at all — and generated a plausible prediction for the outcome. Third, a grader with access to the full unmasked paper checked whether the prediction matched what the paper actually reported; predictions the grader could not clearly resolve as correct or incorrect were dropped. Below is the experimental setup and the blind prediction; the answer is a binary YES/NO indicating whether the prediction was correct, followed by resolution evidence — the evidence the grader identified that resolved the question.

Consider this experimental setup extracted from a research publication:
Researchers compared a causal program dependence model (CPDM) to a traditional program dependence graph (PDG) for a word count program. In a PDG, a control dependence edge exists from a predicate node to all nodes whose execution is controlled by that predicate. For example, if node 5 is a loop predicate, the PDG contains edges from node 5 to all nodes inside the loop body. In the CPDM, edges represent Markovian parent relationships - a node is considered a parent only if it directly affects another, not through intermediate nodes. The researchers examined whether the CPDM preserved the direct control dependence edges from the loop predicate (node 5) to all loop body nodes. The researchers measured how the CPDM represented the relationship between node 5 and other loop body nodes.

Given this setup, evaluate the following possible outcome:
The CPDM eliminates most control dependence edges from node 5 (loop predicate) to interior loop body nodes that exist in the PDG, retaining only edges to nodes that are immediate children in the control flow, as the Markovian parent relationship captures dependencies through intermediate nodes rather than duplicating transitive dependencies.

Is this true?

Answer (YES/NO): NO